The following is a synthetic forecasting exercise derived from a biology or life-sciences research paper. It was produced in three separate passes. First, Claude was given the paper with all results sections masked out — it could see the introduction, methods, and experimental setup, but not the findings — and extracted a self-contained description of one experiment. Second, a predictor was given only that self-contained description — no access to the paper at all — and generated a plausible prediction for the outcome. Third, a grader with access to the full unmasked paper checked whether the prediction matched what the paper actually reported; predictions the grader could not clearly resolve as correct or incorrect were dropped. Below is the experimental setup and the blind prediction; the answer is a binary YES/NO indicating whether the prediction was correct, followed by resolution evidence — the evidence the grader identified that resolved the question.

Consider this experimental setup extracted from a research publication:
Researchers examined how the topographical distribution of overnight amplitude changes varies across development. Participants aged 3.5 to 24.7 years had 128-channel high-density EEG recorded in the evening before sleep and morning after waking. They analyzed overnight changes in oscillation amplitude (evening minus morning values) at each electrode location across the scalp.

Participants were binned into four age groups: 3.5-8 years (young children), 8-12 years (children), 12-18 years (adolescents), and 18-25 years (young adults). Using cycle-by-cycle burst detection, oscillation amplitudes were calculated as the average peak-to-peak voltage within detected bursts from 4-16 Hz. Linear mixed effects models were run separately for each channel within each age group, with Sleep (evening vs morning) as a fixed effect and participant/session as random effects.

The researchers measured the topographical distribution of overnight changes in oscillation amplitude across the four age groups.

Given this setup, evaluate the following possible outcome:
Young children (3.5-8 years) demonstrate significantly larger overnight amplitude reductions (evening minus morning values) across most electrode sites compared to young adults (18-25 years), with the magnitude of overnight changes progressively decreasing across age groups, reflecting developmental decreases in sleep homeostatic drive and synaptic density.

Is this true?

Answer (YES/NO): YES